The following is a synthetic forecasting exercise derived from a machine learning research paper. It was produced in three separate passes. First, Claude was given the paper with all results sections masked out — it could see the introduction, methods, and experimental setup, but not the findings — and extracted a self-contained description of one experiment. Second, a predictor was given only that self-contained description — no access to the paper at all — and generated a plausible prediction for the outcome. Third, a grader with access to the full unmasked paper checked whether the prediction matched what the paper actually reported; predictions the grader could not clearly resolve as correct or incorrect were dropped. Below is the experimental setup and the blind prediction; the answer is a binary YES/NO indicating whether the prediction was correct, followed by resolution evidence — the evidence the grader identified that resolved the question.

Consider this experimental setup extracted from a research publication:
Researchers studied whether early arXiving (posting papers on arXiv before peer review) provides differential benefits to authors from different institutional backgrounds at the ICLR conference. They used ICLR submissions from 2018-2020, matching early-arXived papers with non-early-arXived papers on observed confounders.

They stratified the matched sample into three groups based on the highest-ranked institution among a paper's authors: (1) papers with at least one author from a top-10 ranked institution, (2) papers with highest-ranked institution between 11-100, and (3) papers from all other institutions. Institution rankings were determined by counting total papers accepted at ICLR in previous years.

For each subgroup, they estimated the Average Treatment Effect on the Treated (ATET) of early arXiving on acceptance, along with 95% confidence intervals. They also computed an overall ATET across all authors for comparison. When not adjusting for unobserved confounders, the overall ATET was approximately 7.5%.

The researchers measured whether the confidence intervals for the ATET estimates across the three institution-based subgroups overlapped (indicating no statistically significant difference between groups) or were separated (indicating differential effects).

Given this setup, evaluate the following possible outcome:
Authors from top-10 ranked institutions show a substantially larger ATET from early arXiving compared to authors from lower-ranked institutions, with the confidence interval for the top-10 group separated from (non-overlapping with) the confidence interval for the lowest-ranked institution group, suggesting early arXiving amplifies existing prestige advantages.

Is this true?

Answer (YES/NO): NO